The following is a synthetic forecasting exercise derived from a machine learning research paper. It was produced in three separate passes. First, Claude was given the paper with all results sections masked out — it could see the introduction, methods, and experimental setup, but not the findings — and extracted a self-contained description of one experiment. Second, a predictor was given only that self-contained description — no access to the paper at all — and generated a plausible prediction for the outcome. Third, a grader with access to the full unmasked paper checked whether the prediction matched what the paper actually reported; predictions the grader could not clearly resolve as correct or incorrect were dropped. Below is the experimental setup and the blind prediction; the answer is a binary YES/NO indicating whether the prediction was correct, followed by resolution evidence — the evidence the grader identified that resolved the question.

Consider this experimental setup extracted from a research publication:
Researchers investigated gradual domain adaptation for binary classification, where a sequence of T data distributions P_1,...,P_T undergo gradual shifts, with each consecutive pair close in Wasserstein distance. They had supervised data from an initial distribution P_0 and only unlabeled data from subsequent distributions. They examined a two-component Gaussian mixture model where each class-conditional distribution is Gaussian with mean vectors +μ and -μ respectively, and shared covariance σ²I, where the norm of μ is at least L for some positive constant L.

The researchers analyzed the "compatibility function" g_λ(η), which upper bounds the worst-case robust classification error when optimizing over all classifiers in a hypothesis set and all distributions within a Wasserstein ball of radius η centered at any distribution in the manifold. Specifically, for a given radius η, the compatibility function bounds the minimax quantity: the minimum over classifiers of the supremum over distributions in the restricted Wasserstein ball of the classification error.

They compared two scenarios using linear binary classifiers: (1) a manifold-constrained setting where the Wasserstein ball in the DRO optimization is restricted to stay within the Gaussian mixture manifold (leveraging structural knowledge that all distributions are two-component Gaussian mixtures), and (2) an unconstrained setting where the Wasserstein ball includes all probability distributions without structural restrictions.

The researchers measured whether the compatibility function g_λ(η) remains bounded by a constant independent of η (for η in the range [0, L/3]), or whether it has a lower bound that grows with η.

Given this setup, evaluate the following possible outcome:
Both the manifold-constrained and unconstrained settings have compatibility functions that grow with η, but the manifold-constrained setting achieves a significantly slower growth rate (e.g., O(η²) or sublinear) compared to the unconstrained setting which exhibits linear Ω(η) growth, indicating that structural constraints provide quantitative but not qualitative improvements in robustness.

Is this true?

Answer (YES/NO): NO